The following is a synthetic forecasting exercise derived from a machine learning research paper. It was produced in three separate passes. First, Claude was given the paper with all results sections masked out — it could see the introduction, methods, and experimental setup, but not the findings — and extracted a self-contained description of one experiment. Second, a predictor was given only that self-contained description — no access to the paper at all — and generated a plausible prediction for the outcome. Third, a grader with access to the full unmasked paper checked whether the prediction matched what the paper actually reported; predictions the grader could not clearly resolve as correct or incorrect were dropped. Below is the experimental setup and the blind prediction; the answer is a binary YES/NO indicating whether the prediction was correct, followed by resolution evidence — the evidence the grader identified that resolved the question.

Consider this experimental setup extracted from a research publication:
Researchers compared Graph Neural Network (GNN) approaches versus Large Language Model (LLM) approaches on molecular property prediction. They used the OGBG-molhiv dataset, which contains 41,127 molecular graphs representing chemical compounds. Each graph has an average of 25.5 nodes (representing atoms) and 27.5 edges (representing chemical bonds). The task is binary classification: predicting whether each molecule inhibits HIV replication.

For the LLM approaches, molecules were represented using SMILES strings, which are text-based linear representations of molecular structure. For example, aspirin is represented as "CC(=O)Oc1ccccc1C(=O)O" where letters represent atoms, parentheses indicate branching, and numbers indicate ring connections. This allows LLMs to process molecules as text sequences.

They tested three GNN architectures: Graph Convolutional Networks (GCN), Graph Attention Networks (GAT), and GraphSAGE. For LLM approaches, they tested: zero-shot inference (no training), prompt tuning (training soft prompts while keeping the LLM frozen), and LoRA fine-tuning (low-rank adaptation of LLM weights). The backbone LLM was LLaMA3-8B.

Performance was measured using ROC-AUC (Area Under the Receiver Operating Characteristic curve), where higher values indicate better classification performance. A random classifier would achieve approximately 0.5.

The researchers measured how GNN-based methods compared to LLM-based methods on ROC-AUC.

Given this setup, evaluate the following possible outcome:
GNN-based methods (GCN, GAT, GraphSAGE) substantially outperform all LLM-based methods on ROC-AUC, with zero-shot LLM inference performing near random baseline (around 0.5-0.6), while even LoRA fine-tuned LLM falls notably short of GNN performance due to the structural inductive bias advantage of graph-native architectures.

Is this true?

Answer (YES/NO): NO